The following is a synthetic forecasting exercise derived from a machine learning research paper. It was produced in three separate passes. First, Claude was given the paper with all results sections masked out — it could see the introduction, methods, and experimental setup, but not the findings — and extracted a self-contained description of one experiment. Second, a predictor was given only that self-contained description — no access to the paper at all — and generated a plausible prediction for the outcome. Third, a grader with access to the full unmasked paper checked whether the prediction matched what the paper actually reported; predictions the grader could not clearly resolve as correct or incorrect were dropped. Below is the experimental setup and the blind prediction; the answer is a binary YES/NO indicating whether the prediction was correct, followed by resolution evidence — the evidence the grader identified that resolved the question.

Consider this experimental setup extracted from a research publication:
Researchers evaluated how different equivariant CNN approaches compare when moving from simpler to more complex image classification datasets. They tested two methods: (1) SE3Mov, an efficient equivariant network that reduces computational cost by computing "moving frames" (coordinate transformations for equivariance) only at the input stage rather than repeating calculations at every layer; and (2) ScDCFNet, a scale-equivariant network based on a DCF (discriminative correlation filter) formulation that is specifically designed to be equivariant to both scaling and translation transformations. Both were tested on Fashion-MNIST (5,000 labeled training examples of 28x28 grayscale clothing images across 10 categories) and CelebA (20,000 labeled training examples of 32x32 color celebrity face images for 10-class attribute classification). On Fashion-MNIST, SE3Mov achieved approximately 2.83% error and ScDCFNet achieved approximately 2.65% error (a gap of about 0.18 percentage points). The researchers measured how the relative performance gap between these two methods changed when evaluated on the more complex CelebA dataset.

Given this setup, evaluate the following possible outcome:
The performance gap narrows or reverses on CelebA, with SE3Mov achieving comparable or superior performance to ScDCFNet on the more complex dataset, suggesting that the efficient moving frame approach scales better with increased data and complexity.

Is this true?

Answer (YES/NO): YES